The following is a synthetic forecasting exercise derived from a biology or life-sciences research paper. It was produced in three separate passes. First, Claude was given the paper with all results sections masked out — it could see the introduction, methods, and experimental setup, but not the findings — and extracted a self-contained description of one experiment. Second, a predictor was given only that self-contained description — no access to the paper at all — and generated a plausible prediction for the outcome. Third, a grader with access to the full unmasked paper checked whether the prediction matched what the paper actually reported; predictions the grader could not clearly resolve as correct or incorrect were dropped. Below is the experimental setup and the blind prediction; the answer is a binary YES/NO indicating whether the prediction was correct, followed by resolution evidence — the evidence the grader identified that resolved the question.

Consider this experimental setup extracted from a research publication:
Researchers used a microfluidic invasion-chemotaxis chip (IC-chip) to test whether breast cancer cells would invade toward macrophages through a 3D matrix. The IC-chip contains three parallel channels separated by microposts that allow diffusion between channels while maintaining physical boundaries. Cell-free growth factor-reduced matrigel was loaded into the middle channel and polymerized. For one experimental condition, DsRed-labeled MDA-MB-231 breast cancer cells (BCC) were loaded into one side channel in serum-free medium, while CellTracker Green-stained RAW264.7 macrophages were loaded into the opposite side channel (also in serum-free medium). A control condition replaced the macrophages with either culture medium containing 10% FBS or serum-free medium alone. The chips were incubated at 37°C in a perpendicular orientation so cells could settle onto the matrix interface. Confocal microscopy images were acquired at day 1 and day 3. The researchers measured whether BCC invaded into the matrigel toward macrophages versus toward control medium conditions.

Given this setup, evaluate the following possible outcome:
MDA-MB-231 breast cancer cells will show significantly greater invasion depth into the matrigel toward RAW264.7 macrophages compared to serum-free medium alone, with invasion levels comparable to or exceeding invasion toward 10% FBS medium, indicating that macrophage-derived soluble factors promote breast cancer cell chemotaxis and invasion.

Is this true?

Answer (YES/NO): NO